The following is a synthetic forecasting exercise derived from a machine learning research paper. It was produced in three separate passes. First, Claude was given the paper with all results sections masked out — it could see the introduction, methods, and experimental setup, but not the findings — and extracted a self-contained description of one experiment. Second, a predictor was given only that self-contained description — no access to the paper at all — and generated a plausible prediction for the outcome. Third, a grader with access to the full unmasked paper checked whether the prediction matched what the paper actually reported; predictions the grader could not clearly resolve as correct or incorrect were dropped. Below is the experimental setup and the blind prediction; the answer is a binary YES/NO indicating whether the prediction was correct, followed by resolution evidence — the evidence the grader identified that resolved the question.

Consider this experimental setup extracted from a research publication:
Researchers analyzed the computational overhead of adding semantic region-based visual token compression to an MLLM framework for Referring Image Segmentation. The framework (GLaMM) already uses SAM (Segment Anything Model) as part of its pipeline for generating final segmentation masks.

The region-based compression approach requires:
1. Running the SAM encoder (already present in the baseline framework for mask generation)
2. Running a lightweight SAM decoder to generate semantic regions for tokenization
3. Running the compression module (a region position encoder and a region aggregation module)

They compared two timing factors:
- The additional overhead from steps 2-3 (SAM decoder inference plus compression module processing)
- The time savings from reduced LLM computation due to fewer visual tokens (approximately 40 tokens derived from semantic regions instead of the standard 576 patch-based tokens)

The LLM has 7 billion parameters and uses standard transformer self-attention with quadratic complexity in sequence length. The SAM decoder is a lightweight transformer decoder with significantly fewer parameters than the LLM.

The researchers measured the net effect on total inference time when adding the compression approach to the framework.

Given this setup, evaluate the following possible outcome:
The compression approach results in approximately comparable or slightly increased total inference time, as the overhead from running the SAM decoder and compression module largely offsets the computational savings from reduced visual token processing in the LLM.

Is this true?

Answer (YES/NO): NO